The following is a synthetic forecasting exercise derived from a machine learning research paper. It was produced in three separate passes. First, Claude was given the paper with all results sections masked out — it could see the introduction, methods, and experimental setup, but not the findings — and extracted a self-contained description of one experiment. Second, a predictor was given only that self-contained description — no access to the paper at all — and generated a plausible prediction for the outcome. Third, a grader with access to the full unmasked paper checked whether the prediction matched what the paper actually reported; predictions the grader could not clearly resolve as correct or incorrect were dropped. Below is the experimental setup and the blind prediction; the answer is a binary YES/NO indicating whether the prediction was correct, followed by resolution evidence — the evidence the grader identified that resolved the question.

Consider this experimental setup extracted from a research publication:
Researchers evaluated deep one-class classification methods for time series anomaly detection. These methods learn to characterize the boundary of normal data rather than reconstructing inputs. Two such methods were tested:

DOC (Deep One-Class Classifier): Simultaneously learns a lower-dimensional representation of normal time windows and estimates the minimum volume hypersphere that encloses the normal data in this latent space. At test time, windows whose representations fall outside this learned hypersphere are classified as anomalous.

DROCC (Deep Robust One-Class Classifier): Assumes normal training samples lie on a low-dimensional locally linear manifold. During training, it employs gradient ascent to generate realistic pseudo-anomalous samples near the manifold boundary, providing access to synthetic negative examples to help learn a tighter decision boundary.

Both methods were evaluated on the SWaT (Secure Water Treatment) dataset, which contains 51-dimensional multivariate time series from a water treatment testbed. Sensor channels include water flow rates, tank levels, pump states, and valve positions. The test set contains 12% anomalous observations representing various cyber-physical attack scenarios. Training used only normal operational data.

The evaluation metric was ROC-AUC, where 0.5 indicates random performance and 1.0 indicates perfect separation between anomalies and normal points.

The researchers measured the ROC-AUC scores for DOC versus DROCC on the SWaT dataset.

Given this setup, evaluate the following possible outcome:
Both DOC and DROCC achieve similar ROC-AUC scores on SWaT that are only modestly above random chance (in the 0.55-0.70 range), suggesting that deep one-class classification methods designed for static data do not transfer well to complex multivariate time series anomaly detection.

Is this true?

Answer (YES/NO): NO